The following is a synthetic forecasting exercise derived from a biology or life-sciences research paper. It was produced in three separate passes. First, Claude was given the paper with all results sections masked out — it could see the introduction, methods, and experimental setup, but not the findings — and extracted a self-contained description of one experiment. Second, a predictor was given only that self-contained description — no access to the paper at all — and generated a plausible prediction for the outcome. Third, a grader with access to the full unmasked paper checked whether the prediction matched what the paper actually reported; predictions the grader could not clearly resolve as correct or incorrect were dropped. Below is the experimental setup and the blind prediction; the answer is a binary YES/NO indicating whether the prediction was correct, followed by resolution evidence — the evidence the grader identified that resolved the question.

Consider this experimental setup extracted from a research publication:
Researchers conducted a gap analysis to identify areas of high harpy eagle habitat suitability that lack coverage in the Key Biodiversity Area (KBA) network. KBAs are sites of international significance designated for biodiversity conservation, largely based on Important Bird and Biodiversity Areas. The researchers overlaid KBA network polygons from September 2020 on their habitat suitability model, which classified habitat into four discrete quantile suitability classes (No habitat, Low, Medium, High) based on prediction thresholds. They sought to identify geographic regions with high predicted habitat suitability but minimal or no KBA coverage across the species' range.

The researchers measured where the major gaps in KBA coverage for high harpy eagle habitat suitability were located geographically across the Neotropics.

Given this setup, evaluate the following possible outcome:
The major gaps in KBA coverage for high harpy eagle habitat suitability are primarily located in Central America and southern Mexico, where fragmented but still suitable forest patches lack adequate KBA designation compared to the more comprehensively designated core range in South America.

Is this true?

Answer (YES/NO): NO